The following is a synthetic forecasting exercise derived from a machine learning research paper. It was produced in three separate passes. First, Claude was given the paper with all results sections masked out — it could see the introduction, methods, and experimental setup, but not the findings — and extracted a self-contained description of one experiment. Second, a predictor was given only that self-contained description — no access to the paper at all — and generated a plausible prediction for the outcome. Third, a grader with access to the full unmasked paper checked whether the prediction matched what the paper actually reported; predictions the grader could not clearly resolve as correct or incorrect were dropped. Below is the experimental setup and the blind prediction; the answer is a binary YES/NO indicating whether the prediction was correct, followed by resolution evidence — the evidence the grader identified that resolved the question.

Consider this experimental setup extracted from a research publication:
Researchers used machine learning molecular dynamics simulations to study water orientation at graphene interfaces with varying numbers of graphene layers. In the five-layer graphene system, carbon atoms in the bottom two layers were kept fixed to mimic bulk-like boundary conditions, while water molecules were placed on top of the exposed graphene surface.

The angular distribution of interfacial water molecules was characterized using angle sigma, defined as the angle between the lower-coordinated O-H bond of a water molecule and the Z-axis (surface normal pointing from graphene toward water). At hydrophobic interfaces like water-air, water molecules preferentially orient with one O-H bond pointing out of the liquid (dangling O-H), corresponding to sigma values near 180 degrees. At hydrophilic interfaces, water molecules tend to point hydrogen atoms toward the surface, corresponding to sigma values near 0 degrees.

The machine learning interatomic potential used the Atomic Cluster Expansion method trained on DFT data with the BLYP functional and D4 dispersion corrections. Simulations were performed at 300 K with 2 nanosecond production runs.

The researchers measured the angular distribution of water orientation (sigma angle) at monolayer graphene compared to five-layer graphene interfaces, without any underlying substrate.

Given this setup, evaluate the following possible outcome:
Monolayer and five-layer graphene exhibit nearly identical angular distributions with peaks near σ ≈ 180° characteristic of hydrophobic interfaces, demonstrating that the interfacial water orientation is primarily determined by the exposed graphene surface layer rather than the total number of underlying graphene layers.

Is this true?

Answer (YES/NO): NO